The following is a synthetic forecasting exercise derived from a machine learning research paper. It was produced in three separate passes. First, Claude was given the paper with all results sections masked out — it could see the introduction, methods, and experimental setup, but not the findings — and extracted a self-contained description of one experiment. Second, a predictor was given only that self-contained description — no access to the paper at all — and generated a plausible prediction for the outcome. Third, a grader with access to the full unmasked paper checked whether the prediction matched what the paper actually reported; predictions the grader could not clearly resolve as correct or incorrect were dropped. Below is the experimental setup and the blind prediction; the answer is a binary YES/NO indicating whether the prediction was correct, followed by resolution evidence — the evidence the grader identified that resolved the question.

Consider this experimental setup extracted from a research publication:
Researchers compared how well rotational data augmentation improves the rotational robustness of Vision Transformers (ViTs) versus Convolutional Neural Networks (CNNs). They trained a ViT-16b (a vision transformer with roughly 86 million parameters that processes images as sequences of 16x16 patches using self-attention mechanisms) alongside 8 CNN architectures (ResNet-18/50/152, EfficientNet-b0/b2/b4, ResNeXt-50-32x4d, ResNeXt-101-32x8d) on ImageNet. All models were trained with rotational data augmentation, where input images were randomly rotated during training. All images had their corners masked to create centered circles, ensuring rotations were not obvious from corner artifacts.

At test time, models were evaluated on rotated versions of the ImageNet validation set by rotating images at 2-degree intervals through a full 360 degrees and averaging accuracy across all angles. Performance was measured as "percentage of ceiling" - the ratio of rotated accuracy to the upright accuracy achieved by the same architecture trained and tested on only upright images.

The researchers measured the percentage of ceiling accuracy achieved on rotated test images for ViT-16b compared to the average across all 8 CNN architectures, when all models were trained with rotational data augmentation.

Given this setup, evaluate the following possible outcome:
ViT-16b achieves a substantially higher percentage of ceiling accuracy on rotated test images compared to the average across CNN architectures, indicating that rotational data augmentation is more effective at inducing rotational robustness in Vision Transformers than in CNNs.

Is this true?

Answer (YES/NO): NO